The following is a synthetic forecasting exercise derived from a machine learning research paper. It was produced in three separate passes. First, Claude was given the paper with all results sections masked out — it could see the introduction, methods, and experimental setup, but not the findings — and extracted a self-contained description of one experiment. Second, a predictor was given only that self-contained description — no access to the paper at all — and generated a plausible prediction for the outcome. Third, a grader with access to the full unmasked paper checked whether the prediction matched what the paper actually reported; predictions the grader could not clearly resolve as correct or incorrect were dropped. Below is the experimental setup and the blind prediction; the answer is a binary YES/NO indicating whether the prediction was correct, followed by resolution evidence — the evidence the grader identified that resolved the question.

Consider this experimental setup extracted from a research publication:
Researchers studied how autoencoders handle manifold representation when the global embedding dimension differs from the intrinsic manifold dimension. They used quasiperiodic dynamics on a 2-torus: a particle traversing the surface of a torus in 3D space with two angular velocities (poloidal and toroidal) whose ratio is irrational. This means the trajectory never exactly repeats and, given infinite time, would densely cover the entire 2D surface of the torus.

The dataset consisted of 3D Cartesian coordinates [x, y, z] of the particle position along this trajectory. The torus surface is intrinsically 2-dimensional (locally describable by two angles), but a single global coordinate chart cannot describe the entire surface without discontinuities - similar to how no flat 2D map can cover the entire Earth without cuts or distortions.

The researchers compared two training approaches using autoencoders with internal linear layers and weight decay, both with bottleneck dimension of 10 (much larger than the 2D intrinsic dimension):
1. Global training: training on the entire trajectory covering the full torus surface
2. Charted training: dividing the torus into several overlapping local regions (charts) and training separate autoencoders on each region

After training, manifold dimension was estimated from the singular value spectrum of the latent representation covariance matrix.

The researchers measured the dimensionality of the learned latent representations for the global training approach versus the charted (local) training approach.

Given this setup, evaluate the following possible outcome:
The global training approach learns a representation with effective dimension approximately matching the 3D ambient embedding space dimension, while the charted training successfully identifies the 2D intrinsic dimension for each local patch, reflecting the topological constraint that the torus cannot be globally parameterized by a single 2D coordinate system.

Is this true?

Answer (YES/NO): YES